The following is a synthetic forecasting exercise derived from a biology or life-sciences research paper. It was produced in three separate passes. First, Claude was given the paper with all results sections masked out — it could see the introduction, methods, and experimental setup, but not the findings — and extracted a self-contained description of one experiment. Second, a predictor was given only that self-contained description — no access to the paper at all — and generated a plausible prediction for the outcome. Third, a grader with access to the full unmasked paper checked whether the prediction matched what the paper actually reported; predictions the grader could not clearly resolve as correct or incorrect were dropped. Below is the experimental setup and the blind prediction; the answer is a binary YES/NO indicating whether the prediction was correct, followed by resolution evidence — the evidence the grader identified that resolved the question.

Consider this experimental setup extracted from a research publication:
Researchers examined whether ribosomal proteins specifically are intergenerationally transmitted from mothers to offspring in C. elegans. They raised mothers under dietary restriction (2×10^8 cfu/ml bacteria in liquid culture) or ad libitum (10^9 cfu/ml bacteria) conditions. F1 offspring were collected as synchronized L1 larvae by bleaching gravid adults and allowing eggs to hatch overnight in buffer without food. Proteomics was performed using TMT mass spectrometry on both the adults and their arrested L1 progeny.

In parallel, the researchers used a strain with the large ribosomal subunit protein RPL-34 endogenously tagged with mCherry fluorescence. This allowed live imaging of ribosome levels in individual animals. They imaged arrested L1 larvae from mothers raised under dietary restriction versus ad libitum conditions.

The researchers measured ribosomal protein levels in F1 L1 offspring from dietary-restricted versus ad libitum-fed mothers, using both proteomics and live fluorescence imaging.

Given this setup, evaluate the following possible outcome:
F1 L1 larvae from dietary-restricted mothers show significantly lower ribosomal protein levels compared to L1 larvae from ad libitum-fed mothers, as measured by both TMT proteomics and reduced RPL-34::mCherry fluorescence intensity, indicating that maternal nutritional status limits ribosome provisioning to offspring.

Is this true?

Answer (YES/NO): YES